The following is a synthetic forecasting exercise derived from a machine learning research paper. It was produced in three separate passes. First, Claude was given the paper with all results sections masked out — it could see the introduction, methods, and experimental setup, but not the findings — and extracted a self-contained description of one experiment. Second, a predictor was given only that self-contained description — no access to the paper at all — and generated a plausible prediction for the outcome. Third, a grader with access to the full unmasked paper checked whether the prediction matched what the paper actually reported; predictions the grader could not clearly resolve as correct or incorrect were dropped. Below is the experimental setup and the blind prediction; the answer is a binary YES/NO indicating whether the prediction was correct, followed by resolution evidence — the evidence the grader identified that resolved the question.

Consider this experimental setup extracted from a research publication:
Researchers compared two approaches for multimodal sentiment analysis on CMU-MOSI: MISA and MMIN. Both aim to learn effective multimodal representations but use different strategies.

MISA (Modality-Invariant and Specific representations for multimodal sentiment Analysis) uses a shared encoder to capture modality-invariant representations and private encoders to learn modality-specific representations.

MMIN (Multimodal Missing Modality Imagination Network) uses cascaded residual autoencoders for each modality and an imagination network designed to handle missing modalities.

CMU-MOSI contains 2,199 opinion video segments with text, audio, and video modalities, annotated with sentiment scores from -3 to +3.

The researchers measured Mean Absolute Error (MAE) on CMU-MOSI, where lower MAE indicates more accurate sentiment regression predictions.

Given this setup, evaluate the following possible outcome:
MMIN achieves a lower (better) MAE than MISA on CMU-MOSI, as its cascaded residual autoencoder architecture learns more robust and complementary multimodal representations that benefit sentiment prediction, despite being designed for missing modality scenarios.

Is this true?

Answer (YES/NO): YES